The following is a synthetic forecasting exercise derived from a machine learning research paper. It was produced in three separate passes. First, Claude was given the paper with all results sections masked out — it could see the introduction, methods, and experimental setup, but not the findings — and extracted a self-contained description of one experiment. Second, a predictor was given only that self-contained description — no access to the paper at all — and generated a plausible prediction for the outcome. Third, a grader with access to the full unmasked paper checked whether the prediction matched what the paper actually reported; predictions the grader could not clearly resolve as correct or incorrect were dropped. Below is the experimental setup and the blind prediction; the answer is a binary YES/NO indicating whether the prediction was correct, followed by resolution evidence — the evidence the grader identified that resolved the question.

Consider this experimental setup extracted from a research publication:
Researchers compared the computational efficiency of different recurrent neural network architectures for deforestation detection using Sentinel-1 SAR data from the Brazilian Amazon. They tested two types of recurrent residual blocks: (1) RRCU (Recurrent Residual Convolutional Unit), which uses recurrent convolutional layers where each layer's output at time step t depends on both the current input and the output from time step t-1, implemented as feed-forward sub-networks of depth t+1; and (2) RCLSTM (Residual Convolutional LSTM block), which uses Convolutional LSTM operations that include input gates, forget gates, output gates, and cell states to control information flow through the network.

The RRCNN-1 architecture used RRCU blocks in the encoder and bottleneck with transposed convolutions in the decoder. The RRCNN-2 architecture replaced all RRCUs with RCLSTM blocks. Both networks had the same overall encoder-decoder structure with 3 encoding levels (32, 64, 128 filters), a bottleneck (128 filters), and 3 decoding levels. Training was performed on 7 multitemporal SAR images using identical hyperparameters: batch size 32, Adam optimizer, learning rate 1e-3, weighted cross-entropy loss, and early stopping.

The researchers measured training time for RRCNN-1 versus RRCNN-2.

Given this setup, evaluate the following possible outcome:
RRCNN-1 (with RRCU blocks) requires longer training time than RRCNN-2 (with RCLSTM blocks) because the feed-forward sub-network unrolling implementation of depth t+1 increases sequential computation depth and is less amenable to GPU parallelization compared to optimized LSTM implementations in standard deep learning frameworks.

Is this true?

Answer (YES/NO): NO